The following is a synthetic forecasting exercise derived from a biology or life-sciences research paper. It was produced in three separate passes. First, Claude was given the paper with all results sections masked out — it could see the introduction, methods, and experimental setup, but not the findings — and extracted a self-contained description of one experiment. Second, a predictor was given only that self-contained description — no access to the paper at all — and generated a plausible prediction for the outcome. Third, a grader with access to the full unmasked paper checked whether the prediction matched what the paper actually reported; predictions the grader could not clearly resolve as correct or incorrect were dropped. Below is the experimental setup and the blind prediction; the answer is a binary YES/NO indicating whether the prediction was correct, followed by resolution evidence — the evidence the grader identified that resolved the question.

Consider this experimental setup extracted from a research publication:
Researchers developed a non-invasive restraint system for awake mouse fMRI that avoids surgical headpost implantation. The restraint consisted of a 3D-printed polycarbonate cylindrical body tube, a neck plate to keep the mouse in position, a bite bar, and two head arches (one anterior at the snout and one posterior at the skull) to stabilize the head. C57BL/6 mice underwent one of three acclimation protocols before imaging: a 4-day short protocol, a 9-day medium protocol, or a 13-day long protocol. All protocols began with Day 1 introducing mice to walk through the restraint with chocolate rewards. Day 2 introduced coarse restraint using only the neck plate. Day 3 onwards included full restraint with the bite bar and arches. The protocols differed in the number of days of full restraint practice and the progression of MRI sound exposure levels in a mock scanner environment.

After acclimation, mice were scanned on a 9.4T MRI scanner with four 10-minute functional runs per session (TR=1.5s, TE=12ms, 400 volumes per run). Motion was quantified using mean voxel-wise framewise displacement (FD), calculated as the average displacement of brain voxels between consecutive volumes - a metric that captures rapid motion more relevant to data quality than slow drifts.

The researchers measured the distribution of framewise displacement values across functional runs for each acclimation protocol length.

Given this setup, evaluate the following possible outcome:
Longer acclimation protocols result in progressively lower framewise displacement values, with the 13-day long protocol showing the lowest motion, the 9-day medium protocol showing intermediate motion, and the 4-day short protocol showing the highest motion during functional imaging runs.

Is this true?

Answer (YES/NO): NO